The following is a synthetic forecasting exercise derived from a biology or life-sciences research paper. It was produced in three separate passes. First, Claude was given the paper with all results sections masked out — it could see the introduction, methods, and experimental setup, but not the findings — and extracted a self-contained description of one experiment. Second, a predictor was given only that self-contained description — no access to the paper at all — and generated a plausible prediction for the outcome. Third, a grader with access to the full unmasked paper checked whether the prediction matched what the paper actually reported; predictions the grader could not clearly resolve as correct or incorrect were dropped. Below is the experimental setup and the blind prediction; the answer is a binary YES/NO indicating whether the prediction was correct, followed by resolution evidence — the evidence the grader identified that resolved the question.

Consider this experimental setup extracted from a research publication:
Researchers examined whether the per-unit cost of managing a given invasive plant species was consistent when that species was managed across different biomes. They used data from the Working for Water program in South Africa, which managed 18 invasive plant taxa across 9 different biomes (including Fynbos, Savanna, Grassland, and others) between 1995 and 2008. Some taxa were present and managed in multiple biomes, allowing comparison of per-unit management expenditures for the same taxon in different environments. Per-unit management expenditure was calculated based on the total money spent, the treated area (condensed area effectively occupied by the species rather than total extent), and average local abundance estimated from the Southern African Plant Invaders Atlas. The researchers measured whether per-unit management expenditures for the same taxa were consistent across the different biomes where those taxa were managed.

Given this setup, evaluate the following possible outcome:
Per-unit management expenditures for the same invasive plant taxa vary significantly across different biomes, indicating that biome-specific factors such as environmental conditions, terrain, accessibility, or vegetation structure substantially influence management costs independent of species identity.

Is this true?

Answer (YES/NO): NO